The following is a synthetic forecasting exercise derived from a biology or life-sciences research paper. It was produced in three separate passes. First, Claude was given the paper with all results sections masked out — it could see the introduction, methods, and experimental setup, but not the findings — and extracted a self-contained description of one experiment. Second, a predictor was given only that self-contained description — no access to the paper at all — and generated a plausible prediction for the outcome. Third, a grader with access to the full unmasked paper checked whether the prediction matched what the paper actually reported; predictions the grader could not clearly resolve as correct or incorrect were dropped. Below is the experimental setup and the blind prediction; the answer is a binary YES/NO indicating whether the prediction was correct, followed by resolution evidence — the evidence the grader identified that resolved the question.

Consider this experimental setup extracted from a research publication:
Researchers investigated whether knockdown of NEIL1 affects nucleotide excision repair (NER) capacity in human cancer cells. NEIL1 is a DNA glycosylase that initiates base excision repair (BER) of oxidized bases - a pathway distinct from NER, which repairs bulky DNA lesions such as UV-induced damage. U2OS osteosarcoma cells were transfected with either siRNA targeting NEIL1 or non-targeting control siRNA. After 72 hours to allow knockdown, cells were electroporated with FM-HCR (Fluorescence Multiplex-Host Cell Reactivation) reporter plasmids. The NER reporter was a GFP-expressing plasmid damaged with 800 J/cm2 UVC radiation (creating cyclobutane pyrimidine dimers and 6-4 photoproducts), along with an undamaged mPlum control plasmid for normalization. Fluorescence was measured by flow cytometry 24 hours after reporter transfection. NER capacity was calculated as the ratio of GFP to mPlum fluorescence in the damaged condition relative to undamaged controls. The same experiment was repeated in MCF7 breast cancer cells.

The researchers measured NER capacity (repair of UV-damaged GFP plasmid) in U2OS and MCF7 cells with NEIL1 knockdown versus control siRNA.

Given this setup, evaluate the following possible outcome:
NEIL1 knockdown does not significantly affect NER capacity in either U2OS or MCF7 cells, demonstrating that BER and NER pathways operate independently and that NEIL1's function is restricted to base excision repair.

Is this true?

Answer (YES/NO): NO